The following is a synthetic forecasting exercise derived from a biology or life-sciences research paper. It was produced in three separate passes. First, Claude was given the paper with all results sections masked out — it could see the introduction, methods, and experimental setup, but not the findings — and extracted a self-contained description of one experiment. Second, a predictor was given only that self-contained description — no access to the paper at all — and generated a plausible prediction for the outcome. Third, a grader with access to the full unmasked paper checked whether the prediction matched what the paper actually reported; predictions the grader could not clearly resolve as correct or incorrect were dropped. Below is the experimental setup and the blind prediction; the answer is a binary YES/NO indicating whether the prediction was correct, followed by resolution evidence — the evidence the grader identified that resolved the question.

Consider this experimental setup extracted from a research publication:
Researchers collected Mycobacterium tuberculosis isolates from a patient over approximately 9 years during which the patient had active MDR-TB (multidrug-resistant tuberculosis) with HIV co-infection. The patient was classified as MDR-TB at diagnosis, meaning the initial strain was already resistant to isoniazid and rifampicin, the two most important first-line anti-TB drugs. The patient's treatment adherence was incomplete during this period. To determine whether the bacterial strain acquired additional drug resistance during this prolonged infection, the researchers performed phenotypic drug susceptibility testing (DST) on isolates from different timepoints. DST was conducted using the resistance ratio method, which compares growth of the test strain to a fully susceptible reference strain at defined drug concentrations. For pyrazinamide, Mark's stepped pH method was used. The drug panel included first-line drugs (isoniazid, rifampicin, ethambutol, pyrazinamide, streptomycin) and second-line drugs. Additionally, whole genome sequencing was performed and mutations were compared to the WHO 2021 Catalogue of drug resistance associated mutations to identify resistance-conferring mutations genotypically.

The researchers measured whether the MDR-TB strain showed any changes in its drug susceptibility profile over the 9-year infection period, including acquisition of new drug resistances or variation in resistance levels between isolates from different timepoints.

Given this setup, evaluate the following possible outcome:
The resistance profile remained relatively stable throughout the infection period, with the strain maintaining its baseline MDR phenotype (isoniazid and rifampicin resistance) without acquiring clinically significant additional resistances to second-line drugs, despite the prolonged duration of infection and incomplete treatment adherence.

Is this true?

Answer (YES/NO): NO